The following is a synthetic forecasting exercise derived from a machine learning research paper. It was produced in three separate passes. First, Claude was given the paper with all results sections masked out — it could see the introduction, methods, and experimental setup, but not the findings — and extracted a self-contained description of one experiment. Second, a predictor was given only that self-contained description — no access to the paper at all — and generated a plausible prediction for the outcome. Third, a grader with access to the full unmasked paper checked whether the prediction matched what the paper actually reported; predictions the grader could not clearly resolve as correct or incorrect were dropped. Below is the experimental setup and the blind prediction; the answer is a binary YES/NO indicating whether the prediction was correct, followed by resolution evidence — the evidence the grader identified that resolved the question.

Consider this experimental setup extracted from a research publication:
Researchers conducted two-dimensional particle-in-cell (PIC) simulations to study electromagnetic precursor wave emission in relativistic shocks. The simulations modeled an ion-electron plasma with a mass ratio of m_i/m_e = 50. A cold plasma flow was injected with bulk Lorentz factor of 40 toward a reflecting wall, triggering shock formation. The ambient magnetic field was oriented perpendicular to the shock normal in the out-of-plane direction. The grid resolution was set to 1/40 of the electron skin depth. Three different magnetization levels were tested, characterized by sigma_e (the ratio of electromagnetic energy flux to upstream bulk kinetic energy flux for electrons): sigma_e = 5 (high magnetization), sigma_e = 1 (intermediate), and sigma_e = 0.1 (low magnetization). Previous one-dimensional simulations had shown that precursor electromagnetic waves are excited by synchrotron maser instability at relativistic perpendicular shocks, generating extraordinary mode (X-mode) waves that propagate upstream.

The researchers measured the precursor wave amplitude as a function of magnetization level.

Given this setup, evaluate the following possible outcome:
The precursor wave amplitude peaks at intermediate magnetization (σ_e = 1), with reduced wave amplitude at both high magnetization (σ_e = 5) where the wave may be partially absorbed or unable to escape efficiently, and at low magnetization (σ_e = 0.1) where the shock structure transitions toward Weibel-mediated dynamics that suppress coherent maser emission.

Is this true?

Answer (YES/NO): NO